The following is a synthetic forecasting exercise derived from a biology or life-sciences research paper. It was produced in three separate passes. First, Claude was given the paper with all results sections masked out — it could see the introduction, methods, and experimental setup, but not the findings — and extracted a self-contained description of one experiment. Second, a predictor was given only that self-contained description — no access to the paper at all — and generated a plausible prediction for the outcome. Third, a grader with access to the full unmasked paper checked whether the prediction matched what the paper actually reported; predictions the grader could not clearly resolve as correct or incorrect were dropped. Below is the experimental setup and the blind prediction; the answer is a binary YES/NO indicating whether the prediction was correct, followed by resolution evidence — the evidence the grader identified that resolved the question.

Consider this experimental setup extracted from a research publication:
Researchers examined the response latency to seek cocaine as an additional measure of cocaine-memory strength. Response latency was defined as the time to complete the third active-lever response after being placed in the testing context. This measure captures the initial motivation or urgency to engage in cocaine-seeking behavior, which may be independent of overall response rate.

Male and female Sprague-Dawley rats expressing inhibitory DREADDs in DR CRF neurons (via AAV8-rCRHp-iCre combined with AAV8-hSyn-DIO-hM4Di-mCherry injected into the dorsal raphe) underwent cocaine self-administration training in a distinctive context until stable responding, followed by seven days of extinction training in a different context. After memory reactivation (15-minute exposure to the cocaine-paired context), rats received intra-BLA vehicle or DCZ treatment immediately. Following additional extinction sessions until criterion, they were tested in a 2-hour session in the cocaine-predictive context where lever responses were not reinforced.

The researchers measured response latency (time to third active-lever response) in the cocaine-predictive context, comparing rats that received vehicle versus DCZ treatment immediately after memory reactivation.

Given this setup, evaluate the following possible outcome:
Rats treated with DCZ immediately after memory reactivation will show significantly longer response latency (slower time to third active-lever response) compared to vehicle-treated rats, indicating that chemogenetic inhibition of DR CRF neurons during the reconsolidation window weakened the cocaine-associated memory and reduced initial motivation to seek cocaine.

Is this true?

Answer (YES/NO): YES